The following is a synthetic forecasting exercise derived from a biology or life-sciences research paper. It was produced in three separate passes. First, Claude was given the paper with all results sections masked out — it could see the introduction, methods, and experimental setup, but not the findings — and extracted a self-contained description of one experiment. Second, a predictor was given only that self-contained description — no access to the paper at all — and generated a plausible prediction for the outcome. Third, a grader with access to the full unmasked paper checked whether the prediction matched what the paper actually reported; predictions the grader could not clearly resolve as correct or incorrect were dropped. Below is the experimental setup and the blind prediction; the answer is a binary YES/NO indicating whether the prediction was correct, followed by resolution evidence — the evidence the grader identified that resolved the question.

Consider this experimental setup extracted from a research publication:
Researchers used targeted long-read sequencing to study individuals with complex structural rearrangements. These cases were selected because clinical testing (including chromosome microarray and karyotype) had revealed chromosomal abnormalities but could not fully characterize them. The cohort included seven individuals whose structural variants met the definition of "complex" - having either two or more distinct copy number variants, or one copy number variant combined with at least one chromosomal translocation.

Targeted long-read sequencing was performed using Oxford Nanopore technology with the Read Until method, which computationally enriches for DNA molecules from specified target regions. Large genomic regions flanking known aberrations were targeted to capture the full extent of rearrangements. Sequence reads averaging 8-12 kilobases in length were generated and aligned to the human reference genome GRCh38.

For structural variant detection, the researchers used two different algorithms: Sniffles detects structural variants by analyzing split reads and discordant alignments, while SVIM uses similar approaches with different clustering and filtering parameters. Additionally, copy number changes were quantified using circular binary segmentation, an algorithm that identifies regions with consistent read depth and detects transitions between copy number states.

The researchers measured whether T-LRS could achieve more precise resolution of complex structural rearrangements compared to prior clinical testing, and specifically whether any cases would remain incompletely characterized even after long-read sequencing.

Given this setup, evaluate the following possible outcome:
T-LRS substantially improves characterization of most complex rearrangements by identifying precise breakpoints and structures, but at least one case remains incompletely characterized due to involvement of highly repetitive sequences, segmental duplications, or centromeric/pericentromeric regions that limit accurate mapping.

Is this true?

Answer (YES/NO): NO